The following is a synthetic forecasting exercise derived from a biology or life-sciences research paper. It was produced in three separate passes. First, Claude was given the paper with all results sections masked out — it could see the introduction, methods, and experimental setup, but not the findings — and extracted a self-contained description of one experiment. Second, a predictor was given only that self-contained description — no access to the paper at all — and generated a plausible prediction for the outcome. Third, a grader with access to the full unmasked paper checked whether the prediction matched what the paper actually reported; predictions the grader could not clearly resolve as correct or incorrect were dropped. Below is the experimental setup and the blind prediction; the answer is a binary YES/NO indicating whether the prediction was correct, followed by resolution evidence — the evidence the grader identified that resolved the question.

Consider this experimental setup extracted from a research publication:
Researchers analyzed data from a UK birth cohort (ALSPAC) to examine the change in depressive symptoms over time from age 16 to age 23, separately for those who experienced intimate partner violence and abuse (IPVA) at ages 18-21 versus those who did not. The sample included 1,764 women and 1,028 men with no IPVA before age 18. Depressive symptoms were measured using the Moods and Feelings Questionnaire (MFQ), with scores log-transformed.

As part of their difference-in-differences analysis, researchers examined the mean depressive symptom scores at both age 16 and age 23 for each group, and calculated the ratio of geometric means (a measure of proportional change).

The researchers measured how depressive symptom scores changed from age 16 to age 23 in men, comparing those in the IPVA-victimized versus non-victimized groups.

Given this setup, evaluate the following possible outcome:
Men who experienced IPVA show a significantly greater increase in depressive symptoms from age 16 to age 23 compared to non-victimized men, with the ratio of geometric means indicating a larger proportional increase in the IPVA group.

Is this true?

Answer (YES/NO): NO